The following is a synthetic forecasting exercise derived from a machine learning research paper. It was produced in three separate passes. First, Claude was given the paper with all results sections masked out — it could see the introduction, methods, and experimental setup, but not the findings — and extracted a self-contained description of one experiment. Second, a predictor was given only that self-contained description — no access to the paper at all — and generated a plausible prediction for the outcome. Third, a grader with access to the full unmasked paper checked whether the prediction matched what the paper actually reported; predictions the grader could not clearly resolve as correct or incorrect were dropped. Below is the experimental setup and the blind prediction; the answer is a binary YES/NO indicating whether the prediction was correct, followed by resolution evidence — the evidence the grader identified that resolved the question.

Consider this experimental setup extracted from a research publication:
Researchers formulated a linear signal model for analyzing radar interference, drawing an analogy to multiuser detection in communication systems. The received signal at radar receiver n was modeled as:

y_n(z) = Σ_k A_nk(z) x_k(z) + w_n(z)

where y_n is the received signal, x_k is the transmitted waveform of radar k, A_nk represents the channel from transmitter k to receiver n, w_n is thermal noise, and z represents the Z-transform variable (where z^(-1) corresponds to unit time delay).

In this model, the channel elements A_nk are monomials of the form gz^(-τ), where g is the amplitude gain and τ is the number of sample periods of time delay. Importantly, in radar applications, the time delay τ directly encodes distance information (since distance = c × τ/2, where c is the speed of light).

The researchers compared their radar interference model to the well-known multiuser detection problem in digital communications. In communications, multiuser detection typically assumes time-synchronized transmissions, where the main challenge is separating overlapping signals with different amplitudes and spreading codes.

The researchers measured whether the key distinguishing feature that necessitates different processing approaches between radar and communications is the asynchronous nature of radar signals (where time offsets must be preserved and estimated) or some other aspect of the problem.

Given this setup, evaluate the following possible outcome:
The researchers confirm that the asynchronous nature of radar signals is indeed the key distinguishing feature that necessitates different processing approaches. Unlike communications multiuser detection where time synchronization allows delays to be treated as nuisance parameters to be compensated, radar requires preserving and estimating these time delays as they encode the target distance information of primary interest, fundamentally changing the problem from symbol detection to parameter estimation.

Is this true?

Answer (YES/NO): YES